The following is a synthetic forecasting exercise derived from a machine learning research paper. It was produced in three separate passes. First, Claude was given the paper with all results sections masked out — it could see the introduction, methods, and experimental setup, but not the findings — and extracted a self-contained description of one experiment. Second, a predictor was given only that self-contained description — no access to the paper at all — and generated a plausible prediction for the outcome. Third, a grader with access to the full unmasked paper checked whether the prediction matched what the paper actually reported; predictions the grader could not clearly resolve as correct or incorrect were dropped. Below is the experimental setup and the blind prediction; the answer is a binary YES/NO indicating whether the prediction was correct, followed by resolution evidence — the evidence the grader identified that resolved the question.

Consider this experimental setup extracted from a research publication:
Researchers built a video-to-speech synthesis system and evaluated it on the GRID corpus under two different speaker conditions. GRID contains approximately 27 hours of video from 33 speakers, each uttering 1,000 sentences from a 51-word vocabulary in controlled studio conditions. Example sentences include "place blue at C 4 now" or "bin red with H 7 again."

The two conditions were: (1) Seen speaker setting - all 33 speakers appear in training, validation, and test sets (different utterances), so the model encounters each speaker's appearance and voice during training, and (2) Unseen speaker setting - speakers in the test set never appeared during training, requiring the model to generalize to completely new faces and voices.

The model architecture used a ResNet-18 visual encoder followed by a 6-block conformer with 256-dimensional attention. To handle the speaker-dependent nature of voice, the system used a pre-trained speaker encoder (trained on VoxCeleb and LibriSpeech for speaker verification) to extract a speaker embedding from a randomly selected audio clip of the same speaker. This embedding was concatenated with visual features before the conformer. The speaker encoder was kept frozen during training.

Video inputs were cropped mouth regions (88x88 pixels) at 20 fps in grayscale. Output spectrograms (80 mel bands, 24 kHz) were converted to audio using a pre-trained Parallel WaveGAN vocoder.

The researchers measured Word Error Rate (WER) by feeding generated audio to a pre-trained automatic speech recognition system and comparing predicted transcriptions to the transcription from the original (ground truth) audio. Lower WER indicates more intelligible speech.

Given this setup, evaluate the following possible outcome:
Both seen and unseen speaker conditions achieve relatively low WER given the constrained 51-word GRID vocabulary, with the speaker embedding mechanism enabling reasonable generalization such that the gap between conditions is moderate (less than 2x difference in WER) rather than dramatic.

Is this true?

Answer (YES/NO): NO